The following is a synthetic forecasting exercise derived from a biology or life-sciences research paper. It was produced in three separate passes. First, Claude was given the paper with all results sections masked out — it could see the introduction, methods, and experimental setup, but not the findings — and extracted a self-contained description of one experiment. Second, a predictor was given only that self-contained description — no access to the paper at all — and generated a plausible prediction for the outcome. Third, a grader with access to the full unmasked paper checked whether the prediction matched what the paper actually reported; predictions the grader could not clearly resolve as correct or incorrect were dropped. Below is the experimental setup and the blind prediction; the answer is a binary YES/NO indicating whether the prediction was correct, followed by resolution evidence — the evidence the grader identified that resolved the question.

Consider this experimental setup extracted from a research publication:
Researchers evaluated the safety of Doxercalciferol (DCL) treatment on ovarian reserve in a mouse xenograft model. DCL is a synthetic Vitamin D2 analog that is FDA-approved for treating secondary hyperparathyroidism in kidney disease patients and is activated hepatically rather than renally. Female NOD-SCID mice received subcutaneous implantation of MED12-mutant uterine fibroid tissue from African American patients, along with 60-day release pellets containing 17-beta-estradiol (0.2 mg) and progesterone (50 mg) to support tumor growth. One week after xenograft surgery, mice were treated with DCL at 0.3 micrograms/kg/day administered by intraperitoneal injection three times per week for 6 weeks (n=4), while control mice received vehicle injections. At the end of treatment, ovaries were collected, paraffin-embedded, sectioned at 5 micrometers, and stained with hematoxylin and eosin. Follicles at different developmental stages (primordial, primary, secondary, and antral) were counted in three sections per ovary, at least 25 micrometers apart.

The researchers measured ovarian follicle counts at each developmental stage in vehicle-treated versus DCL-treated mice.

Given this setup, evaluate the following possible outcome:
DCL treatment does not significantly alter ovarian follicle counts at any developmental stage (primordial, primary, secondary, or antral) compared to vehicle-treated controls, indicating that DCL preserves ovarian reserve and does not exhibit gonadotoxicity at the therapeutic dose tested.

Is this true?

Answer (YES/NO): YES